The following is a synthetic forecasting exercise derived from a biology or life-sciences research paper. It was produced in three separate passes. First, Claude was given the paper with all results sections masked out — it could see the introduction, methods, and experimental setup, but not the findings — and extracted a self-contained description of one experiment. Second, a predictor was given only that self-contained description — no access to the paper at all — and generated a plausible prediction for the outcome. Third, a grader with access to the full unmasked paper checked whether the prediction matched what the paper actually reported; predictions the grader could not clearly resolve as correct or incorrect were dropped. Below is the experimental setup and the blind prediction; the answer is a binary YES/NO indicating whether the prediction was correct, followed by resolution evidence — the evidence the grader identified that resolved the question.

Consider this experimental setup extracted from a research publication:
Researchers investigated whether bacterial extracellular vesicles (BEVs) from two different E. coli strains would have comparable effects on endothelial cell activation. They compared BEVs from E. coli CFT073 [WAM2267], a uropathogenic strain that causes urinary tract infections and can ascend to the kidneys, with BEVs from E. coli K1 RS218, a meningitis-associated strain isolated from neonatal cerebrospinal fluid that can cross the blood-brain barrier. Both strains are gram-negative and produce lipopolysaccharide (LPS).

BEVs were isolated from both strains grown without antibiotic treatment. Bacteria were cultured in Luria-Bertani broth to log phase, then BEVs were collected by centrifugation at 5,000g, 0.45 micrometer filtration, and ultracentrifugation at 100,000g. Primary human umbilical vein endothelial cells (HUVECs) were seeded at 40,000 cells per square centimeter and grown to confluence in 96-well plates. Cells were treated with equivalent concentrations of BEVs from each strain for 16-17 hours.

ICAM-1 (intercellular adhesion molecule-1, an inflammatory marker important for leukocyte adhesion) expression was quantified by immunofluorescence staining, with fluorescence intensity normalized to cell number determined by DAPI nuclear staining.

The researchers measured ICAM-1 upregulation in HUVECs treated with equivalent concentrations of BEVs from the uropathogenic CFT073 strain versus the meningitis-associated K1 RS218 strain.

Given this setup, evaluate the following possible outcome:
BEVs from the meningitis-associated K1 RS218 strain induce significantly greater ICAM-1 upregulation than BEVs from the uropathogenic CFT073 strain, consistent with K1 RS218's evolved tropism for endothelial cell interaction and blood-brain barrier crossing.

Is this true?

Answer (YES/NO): NO